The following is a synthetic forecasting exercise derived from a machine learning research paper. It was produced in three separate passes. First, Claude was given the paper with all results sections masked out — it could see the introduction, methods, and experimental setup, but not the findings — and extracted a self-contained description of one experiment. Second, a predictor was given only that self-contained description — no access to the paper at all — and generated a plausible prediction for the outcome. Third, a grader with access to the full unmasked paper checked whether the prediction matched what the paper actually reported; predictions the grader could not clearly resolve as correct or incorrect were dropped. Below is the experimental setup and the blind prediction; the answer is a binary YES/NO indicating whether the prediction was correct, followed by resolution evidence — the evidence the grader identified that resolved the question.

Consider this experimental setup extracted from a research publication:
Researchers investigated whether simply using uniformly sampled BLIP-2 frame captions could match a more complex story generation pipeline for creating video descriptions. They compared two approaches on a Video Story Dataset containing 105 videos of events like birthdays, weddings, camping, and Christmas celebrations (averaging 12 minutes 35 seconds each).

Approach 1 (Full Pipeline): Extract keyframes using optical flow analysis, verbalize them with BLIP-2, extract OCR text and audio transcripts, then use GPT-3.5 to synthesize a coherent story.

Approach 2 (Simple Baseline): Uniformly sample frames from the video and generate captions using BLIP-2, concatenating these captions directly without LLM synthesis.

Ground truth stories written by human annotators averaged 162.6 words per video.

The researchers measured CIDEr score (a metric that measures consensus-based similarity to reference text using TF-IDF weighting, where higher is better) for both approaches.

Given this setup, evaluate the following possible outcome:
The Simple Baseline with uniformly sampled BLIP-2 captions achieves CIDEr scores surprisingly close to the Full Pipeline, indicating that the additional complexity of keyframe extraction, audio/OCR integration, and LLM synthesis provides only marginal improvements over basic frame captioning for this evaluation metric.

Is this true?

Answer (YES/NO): NO